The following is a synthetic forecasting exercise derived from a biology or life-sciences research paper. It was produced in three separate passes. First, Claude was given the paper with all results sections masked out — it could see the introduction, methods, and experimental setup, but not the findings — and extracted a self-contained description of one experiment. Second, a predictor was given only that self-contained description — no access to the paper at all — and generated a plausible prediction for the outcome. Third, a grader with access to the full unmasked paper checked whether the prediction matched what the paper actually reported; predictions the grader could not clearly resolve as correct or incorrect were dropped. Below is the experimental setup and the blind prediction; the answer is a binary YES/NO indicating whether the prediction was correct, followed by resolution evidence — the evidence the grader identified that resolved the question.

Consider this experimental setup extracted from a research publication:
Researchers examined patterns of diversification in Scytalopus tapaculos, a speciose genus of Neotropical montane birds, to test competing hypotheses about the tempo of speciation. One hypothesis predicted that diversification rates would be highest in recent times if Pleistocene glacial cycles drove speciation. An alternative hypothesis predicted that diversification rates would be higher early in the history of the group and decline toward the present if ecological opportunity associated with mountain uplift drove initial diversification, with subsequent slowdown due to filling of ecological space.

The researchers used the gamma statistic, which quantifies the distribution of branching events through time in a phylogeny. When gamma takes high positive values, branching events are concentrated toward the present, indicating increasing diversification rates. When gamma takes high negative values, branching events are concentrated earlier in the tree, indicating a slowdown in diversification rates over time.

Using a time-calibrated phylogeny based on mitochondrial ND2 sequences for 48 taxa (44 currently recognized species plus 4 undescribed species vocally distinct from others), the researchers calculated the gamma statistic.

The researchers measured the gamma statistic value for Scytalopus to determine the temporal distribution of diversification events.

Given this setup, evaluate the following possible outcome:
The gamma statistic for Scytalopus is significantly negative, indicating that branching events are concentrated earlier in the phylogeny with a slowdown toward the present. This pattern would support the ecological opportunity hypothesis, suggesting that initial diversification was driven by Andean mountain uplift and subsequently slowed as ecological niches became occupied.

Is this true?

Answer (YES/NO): YES